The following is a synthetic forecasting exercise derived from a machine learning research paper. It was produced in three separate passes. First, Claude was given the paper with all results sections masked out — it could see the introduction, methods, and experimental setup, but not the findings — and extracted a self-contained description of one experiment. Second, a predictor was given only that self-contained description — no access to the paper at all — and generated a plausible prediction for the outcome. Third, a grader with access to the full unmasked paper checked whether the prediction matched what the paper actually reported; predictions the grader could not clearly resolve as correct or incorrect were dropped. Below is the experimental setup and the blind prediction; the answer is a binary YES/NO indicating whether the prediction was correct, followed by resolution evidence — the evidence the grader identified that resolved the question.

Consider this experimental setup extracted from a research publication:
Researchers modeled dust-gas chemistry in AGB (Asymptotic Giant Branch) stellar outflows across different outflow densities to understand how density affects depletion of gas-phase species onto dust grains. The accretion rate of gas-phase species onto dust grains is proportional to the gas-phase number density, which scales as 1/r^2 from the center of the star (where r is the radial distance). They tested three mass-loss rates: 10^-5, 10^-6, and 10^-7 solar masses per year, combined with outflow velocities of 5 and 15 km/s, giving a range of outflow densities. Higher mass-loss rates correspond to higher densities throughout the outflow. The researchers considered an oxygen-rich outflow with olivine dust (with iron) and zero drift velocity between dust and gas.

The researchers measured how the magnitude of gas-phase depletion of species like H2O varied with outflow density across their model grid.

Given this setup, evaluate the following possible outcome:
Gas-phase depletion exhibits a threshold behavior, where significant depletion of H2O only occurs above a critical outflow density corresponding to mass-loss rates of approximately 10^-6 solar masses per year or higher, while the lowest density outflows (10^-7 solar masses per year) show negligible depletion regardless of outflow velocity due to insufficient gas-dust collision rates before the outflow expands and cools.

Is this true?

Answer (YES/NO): YES